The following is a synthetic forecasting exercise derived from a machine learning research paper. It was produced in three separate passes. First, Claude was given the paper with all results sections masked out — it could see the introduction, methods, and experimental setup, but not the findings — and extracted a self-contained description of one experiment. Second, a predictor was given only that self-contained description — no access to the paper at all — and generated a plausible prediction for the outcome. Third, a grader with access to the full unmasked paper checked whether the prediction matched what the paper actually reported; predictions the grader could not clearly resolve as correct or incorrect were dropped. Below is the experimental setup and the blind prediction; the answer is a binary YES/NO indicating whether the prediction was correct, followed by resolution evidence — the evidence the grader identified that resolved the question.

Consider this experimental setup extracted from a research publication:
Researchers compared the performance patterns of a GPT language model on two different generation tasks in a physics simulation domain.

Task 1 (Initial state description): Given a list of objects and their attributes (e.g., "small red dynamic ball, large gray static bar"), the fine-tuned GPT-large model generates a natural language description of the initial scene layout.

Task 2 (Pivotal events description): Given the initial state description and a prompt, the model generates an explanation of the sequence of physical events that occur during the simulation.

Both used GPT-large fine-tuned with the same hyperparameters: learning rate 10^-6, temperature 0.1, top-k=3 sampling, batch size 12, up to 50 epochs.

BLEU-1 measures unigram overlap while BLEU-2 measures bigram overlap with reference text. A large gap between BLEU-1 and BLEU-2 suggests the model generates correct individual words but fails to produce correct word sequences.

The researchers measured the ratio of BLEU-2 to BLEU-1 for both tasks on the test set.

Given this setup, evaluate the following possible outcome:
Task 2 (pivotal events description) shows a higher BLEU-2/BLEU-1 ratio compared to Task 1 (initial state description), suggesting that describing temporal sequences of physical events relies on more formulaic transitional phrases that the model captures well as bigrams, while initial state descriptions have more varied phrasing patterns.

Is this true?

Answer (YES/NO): YES